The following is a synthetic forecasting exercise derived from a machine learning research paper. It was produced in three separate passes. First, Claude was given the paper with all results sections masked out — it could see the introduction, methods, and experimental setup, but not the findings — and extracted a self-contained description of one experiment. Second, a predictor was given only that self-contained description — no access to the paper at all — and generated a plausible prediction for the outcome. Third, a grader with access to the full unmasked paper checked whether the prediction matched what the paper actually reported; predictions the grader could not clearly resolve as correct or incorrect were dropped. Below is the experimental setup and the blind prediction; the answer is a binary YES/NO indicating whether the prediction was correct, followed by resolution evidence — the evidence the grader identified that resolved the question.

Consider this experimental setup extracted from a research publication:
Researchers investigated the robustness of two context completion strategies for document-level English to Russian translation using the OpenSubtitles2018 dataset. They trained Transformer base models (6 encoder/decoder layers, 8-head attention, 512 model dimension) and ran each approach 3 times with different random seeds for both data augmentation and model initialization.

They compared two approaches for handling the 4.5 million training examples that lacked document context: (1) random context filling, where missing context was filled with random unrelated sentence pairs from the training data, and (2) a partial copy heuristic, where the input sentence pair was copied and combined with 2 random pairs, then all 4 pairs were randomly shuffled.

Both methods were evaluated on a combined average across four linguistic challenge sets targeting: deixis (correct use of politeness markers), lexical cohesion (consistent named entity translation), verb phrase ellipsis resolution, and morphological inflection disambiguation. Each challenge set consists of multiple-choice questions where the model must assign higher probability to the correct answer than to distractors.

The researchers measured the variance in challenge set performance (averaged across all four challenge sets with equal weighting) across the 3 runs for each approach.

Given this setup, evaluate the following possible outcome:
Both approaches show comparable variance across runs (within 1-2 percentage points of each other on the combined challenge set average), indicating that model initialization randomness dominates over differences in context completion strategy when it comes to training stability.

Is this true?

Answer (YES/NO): NO